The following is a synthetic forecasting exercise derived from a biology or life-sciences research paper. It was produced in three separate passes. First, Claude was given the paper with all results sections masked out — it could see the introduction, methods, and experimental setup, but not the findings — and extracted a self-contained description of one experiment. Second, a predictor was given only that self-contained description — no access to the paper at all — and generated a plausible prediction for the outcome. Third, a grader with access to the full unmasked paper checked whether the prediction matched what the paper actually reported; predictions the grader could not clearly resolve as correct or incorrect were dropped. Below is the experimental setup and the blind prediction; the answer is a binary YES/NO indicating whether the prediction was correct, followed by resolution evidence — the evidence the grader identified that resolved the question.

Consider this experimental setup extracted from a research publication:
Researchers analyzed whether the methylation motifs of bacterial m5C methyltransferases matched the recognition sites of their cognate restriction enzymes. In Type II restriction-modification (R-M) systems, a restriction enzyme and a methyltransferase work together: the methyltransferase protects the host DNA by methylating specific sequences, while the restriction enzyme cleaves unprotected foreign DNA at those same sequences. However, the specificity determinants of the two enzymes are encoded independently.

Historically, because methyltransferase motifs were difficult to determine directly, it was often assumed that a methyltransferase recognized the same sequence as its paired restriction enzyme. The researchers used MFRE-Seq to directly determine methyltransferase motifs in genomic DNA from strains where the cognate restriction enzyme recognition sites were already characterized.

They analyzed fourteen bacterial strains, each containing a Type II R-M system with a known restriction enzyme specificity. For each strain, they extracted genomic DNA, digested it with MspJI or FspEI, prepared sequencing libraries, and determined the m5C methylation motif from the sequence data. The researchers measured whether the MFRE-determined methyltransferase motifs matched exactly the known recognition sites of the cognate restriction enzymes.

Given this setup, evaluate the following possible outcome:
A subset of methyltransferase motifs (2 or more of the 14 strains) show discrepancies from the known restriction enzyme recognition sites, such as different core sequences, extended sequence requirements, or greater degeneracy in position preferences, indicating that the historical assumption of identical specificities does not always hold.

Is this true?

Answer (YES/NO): NO